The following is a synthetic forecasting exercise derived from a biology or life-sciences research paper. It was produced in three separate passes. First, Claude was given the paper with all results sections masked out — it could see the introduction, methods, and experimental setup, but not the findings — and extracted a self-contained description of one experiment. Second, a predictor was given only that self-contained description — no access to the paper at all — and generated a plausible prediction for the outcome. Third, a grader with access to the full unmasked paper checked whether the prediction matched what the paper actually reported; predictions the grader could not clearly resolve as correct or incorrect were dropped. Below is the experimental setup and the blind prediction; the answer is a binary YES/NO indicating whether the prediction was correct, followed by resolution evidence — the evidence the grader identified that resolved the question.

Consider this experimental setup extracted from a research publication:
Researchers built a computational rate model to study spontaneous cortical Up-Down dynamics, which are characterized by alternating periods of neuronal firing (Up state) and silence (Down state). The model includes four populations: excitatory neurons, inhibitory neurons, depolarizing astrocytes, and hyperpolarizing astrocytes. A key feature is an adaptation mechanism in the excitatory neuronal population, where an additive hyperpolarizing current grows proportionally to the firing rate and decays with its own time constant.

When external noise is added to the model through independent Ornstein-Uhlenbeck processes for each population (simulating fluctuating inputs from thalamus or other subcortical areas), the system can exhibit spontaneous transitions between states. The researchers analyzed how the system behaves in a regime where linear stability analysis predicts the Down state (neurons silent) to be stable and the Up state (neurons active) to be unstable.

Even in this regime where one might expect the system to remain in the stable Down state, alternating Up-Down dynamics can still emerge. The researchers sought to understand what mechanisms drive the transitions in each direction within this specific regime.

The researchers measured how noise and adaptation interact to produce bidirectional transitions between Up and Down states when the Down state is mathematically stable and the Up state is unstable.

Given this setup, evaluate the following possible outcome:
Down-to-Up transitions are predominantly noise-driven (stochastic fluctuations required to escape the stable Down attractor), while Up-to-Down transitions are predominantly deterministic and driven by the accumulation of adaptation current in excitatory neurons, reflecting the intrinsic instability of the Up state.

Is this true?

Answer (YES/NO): YES